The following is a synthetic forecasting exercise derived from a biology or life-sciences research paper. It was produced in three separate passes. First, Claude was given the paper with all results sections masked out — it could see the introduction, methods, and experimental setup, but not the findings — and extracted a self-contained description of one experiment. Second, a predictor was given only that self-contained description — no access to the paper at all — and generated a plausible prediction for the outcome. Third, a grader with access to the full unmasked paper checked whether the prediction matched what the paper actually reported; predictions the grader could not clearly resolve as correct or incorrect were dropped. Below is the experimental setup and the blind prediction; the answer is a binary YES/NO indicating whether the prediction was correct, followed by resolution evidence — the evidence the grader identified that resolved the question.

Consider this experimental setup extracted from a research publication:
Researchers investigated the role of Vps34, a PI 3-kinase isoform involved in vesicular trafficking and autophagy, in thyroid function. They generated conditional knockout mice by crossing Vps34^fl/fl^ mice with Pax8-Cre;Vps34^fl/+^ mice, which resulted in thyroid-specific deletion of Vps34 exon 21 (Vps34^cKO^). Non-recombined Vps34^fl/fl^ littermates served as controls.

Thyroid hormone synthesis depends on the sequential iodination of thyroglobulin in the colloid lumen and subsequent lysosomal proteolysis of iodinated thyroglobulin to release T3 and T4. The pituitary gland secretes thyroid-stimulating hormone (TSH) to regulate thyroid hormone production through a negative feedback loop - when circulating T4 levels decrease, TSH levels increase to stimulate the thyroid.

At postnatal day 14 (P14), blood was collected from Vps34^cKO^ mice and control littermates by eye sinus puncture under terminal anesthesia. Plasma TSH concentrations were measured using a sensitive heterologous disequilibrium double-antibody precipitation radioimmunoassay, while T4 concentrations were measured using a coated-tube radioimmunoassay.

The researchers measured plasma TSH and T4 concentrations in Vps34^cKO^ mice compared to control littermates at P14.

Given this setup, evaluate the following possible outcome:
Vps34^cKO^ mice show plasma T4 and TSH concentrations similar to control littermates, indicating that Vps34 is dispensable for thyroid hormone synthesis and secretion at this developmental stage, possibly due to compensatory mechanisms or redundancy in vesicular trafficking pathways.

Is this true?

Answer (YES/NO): NO